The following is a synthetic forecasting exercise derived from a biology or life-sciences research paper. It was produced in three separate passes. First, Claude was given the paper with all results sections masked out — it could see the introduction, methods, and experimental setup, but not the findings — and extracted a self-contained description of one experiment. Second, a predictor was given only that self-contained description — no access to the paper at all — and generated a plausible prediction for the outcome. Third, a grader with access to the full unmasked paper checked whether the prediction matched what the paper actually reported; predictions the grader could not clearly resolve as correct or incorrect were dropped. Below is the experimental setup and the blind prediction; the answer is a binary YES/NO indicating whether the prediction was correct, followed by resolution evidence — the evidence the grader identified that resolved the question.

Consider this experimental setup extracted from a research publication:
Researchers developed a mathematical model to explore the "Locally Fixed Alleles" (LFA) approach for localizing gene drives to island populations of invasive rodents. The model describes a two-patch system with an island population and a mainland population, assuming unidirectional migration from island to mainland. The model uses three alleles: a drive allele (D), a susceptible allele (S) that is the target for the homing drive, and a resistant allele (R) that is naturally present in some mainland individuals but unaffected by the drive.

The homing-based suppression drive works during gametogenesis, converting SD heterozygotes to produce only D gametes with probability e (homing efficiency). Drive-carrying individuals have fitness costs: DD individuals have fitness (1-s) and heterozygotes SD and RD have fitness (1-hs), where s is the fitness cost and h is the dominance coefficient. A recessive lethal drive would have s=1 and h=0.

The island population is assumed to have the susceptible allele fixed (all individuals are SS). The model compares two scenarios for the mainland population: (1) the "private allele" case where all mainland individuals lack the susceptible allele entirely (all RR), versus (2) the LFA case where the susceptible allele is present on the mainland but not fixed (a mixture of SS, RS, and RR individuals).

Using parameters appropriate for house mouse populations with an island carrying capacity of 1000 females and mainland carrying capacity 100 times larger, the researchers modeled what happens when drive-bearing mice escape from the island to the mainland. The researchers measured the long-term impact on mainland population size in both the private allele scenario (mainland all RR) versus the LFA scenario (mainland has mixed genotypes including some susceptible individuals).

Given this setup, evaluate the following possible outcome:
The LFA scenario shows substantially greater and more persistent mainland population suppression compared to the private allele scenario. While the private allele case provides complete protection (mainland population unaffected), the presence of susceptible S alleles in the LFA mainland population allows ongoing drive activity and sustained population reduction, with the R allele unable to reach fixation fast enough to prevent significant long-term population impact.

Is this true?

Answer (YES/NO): NO